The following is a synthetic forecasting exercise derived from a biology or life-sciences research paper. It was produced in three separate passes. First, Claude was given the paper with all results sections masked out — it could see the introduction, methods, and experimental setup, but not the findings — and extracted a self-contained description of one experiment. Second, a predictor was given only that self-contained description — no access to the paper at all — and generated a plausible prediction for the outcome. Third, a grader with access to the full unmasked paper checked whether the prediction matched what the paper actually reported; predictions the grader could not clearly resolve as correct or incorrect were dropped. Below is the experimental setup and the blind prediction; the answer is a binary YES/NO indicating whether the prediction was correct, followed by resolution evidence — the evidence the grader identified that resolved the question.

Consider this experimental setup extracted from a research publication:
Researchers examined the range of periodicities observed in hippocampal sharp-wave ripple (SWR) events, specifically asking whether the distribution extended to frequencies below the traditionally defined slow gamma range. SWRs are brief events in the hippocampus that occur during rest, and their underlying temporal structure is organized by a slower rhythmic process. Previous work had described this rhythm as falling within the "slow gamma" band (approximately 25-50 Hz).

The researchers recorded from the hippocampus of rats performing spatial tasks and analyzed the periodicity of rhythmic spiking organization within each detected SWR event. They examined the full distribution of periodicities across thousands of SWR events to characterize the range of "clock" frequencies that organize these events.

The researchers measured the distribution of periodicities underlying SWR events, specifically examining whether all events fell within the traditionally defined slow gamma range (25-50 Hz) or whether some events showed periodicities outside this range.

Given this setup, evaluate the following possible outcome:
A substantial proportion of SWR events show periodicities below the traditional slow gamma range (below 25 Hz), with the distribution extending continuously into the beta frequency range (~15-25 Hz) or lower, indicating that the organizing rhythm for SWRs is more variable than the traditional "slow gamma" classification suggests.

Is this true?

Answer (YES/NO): YES